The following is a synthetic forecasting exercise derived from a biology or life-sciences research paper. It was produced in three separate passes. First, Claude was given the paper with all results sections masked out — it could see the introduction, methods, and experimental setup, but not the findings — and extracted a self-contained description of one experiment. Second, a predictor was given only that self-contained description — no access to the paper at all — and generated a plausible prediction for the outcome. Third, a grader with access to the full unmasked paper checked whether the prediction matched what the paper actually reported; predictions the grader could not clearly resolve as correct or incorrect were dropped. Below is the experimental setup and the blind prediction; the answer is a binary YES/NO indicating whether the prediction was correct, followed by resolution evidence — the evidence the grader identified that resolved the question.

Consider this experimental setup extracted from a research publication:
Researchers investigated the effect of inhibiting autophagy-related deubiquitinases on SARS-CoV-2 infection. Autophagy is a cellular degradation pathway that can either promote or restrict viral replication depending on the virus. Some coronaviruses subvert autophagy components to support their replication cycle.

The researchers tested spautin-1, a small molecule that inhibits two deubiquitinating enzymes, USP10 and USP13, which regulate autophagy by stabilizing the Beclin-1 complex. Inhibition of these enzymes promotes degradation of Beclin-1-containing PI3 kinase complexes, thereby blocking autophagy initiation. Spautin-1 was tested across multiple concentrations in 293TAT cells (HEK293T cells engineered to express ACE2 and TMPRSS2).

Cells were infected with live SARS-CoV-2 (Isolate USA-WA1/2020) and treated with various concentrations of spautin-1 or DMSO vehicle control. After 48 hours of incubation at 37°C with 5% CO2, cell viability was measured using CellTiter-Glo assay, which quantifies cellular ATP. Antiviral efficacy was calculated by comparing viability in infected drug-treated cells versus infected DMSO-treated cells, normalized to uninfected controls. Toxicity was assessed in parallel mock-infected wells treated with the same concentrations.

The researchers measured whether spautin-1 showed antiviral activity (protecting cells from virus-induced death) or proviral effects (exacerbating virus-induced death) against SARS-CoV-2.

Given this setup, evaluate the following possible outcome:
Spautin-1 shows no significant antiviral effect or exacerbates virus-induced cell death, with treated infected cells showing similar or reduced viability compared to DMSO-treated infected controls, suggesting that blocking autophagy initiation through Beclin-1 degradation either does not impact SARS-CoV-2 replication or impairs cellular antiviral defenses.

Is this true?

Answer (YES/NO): YES